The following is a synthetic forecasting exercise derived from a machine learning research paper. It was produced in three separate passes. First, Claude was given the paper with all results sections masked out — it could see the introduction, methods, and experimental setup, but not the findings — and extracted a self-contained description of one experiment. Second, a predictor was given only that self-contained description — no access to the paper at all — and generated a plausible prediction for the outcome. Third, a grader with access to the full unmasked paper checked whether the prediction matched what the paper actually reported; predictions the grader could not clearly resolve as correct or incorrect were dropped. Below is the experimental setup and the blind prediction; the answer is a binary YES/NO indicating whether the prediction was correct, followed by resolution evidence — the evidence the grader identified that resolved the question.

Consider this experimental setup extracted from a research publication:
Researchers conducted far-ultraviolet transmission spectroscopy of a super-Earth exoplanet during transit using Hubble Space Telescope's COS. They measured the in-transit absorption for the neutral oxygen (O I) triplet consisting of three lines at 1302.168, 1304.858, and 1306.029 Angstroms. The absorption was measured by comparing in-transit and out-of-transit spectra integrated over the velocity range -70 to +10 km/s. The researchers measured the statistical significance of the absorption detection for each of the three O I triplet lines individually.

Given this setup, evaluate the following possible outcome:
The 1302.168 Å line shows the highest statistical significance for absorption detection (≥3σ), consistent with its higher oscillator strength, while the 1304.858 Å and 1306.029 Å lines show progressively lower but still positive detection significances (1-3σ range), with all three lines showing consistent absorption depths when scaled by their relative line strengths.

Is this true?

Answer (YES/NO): NO